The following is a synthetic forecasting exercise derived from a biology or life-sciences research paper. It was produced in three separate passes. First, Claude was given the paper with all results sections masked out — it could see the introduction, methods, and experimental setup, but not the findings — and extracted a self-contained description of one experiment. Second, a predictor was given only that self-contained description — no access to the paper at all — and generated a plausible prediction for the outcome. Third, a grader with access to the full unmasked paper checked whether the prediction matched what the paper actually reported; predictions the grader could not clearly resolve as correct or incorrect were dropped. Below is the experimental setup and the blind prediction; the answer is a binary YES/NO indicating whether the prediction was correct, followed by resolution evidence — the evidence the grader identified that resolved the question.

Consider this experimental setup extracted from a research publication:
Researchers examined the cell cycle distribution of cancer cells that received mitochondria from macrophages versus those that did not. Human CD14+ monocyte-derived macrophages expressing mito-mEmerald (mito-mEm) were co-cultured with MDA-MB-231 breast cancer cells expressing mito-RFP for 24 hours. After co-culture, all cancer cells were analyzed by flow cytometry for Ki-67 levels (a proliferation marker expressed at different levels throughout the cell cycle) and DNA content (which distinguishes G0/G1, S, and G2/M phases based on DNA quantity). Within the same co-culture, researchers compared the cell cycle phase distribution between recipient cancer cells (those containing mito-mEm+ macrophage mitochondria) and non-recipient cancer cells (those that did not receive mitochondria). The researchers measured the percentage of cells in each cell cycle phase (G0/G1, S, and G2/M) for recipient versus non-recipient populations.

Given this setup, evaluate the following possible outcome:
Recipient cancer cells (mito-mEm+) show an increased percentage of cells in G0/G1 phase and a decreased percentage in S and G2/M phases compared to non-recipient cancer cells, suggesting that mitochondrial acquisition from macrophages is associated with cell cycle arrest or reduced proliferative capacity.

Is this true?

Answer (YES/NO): NO